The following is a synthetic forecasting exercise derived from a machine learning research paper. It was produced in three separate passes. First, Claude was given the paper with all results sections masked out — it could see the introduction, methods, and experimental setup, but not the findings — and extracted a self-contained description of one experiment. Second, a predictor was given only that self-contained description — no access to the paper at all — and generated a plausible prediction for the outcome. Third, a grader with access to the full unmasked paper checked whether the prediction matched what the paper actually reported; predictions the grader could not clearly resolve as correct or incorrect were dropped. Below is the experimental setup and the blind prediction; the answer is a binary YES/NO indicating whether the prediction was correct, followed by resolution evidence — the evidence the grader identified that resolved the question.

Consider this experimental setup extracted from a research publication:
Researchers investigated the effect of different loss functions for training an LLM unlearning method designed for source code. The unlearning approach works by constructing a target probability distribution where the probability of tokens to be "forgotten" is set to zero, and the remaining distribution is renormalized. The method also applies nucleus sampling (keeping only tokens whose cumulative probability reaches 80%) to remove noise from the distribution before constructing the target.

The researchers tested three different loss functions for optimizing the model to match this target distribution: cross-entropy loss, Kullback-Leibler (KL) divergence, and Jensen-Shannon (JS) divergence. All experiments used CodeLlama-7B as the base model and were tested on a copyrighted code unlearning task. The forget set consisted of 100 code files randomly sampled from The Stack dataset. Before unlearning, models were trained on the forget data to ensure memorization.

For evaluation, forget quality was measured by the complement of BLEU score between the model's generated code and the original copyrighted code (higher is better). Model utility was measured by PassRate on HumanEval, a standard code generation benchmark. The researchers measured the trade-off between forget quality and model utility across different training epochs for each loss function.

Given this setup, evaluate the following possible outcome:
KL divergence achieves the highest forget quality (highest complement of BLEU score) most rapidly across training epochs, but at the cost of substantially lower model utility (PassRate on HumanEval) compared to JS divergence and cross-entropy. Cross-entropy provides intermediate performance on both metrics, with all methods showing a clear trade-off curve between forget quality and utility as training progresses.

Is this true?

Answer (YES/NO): NO